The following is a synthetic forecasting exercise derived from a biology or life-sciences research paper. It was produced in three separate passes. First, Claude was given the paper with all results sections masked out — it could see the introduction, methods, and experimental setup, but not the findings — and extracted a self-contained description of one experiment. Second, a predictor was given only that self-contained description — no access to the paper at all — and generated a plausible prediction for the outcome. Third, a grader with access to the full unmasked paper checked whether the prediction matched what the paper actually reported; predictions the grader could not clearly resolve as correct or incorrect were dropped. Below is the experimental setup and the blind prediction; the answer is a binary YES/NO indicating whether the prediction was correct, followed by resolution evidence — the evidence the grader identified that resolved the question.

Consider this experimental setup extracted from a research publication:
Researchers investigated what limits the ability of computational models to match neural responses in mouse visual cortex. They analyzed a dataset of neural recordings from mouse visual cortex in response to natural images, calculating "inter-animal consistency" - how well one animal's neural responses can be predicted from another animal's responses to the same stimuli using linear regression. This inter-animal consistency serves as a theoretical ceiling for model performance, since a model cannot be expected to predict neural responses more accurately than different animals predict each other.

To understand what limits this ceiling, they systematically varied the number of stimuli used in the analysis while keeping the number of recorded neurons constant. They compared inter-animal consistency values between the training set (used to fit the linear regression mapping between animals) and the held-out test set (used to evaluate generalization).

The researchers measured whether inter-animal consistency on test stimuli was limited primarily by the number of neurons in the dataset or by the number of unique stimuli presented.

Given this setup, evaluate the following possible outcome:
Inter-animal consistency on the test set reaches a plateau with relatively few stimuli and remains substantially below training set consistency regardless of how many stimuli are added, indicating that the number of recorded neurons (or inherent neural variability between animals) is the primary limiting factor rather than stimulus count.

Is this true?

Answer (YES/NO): NO